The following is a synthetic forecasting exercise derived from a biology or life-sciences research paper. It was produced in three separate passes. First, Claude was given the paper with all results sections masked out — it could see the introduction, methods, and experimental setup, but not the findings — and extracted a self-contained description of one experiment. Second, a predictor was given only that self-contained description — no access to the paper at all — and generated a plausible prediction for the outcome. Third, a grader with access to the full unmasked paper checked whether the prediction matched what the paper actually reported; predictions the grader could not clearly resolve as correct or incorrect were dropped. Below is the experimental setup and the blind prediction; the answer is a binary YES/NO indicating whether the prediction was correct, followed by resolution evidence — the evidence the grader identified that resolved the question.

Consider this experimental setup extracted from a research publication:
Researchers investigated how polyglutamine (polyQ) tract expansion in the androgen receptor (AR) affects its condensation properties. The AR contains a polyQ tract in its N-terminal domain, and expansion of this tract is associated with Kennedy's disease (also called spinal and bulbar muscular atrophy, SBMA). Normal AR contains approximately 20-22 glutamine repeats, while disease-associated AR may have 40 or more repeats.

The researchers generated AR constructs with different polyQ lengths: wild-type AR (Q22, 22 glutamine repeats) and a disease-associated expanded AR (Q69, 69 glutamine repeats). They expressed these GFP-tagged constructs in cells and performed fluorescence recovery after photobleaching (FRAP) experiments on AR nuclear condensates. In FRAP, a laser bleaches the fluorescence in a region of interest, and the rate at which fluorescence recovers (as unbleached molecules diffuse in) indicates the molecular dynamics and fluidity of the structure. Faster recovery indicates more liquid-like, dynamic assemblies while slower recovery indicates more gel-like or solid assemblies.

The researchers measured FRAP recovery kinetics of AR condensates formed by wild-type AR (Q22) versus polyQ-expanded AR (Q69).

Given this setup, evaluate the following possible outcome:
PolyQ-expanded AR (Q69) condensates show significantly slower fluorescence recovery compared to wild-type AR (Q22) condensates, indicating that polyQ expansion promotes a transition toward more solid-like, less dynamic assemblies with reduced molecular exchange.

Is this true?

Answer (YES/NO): YES